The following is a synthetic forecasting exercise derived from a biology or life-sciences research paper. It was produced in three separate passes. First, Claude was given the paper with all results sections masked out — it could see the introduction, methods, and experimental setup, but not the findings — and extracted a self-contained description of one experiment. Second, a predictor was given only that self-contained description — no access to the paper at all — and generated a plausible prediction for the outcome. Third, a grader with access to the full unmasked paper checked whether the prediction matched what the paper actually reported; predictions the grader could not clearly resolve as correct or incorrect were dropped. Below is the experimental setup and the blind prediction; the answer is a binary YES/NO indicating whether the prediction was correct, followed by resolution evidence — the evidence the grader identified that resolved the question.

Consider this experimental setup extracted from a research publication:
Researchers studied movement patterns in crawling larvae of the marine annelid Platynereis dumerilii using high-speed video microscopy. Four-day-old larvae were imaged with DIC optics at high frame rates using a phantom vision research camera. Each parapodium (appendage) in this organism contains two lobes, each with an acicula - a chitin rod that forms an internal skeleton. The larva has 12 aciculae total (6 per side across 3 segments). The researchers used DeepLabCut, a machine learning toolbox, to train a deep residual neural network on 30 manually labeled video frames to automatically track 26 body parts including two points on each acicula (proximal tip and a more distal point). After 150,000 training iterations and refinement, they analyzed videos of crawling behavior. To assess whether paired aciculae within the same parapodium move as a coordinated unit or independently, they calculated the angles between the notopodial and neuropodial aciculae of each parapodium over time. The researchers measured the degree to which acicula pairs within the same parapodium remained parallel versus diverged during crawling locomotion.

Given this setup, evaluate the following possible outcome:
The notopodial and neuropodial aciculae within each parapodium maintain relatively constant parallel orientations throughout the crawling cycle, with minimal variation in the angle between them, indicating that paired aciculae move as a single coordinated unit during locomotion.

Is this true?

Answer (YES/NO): NO